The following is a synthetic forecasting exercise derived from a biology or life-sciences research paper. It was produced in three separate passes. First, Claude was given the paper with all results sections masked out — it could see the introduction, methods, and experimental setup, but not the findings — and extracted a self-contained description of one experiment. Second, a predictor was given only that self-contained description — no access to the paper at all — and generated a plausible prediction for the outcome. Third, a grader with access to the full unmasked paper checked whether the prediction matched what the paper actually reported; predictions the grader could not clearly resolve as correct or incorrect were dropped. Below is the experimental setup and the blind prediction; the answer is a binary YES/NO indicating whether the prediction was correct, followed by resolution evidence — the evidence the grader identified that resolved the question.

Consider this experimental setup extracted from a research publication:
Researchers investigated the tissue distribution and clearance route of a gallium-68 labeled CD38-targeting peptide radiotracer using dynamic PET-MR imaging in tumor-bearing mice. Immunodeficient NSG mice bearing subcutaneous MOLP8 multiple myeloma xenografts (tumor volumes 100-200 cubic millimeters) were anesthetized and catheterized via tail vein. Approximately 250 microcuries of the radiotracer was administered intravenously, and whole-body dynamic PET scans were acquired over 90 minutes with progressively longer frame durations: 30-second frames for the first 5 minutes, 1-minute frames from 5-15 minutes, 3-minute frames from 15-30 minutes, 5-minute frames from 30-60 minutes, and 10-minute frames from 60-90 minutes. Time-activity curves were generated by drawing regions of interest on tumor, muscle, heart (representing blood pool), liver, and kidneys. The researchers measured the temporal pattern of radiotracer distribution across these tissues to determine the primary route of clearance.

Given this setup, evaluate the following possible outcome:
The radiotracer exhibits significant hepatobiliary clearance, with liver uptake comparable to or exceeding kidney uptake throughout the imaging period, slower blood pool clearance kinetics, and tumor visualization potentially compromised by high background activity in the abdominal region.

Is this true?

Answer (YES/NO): NO